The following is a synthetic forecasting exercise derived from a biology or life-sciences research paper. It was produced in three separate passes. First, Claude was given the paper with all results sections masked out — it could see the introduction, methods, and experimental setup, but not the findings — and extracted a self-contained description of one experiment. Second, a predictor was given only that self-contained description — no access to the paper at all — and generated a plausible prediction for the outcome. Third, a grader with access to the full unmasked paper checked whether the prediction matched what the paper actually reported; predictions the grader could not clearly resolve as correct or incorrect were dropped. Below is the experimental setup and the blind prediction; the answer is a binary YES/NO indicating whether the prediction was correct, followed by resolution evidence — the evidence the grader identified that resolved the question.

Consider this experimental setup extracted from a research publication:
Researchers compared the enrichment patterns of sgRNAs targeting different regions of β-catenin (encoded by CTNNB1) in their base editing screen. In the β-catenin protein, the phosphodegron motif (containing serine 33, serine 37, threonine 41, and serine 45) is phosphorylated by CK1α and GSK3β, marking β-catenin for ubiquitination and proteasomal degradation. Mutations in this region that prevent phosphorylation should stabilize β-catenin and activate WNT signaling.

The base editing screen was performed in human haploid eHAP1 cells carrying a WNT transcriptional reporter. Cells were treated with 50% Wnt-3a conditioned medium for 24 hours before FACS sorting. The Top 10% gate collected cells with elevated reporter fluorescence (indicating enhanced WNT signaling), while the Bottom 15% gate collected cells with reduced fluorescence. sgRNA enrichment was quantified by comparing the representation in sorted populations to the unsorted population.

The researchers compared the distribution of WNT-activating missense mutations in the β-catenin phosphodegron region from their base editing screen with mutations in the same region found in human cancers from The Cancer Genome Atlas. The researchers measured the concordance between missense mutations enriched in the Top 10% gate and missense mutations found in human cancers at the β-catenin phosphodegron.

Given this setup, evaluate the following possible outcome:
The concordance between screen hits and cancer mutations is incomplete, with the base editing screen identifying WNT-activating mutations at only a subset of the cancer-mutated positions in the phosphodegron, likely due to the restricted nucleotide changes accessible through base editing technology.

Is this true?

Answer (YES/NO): NO